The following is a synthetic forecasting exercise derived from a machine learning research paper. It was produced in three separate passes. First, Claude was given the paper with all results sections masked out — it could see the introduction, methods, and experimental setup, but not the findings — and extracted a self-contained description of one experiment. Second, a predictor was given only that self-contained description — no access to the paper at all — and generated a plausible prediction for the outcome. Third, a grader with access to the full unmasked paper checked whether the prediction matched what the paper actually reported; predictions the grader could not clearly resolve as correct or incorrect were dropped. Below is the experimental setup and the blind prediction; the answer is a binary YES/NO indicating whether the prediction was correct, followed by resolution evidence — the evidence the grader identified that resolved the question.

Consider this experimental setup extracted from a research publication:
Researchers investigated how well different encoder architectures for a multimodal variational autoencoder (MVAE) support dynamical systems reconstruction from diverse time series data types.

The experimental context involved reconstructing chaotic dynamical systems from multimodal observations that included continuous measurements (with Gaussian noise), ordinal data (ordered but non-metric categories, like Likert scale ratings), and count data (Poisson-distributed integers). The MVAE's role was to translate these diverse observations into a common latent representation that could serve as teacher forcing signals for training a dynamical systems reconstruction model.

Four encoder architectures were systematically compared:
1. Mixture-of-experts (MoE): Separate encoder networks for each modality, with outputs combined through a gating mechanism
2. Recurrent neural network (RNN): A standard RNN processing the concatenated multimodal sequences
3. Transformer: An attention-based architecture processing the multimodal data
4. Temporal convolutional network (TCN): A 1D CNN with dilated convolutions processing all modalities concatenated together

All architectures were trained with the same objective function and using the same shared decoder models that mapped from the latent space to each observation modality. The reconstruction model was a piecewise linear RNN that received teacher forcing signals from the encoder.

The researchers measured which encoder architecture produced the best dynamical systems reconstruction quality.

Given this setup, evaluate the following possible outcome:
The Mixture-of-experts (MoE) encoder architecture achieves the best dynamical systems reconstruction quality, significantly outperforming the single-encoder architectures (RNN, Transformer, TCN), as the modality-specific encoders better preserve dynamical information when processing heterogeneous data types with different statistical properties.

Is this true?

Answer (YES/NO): NO